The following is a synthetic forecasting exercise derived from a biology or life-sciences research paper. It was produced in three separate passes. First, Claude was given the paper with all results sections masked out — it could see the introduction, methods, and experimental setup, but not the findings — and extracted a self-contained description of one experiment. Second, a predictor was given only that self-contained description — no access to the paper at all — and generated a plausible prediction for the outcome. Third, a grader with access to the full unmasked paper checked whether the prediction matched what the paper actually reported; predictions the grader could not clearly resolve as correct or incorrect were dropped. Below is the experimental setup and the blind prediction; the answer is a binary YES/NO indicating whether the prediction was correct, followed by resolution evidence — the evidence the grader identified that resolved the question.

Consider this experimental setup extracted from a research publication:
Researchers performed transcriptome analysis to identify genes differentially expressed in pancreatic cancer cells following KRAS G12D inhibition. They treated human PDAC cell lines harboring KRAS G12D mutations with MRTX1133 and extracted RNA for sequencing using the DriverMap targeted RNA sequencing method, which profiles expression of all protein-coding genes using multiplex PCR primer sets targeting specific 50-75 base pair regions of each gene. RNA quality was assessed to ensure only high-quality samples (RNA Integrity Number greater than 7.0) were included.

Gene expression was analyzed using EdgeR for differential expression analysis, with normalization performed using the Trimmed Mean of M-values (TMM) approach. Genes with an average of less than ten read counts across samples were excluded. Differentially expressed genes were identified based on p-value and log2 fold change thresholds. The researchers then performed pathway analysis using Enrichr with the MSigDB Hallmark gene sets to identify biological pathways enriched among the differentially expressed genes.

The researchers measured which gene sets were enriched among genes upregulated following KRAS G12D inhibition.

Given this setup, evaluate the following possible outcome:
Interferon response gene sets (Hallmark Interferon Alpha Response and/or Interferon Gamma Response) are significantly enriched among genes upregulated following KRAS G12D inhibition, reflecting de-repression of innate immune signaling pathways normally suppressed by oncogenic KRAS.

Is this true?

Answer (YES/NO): YES